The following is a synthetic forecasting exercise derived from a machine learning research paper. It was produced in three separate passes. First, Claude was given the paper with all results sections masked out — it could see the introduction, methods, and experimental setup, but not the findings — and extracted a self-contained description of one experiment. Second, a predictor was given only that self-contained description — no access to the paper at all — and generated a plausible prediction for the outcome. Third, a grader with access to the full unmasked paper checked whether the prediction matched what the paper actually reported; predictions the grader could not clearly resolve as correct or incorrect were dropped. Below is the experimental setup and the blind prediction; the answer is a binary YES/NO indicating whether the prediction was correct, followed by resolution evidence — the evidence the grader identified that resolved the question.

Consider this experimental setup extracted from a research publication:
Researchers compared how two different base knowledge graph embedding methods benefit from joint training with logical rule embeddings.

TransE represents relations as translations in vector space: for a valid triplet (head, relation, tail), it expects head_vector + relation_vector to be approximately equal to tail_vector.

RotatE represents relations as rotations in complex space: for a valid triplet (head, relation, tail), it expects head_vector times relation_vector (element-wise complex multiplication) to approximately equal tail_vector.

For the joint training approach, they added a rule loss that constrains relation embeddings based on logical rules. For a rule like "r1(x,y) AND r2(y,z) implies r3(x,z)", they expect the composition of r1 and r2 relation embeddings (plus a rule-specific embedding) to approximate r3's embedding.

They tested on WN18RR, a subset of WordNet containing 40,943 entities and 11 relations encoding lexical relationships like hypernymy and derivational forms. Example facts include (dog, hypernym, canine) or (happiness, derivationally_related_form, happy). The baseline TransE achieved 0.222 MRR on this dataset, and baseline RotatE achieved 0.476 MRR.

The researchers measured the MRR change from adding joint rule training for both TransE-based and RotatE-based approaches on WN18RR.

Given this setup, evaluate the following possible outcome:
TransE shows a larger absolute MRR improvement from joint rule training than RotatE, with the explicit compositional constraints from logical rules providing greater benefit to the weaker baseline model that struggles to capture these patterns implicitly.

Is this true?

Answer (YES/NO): YES